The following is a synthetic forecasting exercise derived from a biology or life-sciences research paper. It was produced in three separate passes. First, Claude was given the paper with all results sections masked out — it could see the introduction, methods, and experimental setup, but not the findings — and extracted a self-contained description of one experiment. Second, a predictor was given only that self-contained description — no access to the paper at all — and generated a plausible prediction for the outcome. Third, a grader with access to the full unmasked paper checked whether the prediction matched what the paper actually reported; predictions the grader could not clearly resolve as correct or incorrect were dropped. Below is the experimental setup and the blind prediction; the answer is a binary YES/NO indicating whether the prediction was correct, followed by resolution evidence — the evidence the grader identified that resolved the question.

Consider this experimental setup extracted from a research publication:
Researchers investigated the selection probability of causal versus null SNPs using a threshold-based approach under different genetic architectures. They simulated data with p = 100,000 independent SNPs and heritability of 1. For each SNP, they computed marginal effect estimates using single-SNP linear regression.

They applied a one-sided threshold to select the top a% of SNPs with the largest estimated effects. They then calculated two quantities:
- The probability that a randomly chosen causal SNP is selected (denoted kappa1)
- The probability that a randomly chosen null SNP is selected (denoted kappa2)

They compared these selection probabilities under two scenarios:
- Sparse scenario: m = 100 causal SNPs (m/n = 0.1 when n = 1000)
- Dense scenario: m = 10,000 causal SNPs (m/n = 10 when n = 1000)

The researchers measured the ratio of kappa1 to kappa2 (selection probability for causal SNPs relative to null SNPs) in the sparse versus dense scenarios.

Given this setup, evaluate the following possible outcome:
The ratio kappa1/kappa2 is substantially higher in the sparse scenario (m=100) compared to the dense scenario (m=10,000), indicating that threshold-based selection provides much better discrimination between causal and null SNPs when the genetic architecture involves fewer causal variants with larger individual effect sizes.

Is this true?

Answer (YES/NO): YES